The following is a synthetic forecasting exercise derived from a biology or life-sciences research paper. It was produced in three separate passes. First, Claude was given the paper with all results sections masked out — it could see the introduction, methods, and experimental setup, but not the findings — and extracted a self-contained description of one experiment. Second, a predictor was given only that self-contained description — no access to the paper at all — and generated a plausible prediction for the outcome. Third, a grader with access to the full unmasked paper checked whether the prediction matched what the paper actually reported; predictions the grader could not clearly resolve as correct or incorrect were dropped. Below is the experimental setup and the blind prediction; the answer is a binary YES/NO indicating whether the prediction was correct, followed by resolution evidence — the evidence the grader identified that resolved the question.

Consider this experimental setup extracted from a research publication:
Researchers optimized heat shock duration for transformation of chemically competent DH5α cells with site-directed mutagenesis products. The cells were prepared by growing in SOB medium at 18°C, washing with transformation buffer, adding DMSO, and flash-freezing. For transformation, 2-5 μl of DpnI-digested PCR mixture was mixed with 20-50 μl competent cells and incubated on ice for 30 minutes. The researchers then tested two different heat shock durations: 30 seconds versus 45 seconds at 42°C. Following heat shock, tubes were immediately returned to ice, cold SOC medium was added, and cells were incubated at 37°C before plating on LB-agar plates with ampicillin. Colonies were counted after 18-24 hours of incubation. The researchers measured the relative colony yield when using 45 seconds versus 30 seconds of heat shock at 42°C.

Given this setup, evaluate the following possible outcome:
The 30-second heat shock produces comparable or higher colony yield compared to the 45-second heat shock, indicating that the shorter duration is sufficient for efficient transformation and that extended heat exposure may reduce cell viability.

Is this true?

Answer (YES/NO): NO